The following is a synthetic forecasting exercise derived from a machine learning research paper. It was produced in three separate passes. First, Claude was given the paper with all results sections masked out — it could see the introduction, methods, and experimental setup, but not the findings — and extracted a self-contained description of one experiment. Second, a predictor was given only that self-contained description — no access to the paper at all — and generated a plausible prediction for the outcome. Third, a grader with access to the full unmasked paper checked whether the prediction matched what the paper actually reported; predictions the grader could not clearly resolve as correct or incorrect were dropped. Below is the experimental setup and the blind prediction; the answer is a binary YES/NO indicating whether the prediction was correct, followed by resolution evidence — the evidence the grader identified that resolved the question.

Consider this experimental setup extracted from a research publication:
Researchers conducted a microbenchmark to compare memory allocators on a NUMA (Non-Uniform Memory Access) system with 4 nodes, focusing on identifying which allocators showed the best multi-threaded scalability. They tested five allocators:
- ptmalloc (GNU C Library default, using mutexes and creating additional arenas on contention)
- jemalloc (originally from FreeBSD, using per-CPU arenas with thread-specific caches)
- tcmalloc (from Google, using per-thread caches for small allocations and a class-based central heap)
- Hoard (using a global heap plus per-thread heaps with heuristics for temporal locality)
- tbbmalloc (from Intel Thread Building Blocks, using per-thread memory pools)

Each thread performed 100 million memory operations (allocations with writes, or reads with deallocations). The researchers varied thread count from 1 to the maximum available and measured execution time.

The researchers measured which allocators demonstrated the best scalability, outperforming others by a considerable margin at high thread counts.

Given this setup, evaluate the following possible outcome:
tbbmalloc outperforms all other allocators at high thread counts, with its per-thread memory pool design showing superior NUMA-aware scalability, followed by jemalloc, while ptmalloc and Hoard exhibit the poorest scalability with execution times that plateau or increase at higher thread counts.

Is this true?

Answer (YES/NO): NO